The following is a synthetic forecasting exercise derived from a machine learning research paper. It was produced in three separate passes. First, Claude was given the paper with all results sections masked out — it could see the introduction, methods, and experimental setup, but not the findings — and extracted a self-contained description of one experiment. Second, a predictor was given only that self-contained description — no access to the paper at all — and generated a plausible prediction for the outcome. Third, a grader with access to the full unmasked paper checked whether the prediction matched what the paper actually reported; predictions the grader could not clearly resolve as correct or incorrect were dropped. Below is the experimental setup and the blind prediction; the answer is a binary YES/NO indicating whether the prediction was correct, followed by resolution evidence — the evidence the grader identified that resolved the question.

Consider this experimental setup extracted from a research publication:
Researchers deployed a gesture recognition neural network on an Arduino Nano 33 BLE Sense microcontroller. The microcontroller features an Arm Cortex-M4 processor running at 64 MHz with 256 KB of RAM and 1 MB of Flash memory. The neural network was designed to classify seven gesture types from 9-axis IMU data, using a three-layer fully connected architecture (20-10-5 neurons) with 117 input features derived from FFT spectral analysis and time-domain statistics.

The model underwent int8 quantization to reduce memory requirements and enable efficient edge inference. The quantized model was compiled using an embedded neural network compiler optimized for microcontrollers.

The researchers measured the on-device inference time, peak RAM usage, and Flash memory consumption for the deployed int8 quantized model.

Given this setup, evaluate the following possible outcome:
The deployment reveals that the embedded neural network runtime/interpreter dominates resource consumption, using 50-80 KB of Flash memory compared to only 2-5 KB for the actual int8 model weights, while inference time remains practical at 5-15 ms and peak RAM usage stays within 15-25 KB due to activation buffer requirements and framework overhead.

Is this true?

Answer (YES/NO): NO